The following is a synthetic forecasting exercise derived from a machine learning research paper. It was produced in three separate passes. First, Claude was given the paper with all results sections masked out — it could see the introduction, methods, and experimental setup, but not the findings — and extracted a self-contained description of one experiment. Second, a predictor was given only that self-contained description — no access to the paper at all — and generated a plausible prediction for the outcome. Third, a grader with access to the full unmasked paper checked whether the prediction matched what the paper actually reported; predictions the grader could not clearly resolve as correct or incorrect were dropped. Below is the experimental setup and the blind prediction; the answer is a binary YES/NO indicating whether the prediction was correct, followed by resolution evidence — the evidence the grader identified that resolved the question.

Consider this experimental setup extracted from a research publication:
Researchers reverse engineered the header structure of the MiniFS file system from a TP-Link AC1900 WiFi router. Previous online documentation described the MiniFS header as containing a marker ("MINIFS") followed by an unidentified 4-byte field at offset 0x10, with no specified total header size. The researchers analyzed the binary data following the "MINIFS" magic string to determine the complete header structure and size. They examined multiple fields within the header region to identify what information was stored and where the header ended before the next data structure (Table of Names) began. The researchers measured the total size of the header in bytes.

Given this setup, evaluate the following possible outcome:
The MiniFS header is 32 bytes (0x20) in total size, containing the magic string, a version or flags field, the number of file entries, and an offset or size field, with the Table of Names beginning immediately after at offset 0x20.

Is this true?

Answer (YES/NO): YES